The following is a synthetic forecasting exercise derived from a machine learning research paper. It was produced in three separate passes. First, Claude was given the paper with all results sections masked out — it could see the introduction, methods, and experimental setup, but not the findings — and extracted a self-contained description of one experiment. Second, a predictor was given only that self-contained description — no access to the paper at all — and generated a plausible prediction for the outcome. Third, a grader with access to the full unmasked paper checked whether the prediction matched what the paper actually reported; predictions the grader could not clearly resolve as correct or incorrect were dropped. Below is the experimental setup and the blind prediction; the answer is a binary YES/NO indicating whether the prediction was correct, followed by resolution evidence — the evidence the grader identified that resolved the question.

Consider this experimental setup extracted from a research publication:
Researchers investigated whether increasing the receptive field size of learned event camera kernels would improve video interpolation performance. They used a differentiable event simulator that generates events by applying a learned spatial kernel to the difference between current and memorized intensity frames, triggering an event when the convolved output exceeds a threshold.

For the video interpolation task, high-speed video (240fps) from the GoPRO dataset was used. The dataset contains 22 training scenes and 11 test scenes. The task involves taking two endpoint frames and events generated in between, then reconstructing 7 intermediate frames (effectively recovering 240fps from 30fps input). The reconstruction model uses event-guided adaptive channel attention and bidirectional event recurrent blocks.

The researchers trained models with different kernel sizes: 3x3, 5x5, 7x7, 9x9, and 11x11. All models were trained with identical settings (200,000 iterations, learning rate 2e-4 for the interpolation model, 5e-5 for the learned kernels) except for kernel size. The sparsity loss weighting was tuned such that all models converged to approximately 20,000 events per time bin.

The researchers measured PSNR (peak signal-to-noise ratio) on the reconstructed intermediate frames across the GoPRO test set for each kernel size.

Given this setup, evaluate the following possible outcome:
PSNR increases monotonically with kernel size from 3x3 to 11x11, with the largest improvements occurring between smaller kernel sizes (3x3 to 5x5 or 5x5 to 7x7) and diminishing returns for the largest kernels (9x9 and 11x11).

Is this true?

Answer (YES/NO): NO